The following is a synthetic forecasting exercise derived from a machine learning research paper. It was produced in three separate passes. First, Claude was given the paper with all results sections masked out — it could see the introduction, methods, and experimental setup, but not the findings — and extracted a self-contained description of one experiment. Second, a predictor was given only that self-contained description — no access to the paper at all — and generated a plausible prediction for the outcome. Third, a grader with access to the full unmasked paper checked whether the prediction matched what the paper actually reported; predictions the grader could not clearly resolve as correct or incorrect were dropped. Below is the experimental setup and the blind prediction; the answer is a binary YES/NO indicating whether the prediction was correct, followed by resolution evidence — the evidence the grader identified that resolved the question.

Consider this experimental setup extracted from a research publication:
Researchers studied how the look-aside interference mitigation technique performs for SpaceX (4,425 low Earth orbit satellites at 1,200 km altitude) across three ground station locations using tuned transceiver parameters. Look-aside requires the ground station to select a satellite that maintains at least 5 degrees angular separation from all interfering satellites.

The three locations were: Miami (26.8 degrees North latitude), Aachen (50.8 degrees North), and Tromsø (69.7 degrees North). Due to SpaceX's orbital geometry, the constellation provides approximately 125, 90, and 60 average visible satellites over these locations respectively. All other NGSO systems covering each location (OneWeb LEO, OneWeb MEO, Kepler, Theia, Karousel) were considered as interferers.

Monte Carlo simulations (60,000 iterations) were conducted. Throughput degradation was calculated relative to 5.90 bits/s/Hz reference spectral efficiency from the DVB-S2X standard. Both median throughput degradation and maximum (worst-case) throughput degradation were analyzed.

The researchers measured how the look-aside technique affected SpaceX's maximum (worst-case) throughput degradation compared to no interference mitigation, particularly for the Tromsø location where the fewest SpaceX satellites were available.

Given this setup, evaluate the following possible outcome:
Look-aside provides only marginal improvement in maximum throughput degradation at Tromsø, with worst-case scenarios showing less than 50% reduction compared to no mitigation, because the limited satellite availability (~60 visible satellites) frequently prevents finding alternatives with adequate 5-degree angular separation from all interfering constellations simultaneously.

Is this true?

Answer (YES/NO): NO